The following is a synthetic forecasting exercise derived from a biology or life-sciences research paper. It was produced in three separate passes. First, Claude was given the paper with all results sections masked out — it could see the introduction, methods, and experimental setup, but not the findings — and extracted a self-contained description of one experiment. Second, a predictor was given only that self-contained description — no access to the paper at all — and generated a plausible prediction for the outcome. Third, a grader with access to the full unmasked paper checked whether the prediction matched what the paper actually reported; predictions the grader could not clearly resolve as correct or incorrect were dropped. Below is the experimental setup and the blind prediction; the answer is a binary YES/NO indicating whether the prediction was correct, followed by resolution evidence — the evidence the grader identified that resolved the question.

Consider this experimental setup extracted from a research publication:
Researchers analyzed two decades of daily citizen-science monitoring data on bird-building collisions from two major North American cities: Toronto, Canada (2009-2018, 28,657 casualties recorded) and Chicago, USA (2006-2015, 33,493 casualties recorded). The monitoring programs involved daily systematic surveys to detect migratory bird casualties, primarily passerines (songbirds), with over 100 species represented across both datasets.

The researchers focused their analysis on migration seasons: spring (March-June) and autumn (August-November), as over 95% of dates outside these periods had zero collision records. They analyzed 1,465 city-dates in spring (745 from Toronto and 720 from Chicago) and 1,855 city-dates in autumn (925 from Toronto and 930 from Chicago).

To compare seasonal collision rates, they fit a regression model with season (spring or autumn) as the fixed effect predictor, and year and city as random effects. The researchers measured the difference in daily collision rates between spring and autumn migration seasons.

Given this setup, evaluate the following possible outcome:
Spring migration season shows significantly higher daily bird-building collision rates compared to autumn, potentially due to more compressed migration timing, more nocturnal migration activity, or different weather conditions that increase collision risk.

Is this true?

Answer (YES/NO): NO